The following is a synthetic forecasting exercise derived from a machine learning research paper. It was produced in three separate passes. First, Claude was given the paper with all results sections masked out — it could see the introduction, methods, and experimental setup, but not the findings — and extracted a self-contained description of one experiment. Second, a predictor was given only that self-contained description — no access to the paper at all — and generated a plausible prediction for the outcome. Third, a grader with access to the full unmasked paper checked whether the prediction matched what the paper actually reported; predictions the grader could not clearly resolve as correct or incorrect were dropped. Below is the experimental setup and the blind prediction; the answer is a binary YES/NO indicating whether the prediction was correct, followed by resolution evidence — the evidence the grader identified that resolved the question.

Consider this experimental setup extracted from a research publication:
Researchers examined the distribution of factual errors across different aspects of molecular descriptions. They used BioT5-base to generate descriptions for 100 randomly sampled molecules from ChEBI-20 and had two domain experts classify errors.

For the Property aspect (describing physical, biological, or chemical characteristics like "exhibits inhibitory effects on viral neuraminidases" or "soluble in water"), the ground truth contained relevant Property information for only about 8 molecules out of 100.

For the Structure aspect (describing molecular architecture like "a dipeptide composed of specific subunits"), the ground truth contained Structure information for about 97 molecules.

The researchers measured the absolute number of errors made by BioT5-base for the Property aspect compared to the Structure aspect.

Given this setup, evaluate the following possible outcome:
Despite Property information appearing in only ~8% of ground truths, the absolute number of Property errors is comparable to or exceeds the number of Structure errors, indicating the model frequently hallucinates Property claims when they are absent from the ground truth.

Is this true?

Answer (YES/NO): NO